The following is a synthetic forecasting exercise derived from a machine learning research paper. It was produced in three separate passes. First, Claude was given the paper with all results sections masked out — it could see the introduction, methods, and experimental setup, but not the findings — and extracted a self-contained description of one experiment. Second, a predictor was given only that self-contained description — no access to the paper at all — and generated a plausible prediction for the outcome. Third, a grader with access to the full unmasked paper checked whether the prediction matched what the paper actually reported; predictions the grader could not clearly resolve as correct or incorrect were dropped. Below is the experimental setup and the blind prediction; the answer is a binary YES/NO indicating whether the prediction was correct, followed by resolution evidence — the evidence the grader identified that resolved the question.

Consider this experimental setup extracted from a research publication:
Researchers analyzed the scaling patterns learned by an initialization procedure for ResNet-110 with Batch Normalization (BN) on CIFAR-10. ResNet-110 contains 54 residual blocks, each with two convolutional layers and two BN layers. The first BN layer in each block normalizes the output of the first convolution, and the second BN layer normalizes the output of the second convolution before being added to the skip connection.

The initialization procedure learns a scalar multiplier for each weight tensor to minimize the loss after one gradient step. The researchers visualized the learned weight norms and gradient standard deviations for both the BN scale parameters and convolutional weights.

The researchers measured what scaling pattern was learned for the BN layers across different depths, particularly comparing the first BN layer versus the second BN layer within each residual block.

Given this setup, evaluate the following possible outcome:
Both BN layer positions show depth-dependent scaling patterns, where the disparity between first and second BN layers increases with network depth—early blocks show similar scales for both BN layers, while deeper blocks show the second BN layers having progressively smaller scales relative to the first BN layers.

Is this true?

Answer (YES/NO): NO